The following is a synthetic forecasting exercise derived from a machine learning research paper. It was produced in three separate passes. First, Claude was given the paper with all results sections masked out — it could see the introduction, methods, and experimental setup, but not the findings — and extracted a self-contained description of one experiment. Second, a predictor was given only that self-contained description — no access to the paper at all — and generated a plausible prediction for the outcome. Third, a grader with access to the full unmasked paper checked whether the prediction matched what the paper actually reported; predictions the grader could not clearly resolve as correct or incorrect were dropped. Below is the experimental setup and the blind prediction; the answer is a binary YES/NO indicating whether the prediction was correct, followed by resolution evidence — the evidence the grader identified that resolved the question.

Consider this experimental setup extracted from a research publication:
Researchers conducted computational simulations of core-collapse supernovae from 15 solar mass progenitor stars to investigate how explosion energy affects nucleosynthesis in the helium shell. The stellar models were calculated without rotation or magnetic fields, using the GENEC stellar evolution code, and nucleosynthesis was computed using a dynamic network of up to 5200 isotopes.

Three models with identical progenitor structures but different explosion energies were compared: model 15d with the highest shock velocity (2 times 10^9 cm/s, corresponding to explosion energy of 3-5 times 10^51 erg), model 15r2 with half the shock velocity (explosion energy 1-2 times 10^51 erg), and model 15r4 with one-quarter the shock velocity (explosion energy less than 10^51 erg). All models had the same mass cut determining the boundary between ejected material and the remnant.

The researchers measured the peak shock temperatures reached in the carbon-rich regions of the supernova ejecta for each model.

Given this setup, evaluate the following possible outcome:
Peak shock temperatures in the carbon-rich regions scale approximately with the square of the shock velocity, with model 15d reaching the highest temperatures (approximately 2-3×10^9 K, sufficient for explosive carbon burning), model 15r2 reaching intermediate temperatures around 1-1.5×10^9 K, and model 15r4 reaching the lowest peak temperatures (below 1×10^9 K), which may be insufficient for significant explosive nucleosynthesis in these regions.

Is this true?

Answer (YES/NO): NO